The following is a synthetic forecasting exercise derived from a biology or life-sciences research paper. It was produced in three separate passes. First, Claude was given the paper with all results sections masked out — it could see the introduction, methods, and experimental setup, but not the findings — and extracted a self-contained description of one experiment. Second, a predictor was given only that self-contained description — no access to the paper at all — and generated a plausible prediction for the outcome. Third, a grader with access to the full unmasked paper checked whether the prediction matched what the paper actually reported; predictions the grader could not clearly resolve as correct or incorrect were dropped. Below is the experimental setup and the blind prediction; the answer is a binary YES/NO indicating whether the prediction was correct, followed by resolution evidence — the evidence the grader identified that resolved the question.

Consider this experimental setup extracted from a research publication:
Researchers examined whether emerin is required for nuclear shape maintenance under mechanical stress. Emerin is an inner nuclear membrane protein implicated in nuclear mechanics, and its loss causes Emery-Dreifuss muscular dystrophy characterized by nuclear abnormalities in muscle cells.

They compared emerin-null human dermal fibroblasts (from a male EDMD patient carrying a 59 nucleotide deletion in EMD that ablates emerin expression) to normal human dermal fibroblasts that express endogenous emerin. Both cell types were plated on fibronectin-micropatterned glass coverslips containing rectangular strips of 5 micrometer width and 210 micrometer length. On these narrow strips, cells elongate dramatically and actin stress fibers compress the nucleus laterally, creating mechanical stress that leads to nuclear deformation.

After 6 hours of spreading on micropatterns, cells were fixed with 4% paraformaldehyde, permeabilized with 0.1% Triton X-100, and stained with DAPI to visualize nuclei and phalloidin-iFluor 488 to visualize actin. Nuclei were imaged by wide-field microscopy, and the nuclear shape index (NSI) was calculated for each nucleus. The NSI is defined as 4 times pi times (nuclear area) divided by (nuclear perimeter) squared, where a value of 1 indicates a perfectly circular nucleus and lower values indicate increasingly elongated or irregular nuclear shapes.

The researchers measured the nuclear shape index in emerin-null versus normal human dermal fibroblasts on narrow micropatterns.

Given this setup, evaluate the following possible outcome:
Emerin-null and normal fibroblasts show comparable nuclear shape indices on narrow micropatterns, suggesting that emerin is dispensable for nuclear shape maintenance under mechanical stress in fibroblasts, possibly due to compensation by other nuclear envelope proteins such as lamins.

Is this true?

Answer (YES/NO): NO